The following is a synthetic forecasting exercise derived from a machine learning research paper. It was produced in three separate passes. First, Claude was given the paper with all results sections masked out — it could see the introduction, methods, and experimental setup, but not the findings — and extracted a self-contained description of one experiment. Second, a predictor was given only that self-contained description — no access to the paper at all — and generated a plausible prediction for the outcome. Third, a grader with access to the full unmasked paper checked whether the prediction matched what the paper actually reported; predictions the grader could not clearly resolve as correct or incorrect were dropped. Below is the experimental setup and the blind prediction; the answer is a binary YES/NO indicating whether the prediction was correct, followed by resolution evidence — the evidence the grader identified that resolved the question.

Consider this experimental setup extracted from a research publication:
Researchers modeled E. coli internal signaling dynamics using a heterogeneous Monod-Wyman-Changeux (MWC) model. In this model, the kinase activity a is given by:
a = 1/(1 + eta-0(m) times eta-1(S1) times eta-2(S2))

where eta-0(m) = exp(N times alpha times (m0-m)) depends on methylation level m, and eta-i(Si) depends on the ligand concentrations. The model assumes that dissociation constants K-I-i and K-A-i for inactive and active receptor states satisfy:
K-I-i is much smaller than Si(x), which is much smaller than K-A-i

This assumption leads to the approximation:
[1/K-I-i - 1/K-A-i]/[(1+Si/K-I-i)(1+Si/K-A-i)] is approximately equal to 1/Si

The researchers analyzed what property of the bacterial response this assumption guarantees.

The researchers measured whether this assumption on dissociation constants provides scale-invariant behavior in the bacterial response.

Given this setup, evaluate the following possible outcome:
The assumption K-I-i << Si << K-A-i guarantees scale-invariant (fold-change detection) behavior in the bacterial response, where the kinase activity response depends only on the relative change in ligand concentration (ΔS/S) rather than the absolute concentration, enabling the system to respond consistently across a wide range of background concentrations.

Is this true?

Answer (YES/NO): YES